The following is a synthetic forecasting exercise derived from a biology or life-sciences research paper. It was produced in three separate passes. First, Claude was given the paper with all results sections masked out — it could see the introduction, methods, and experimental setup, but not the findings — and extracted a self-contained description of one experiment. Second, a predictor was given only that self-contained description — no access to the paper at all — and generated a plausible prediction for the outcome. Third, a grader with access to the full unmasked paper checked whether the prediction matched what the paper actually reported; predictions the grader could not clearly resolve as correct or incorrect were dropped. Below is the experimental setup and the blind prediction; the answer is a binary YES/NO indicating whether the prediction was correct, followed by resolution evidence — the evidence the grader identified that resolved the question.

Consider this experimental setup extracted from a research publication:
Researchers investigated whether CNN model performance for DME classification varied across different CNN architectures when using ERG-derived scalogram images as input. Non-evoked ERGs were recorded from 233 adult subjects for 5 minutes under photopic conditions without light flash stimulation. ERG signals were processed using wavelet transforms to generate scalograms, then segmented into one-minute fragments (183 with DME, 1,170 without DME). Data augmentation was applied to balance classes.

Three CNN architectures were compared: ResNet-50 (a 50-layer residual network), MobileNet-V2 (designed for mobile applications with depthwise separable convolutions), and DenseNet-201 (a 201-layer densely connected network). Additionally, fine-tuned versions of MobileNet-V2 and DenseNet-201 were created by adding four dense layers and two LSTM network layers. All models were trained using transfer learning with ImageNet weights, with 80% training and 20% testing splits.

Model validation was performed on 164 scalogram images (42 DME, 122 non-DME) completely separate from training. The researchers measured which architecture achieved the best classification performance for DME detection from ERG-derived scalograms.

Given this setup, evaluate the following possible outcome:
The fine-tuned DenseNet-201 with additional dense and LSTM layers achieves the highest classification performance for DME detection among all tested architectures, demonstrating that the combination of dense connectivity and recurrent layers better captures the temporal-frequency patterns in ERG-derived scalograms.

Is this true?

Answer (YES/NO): YES